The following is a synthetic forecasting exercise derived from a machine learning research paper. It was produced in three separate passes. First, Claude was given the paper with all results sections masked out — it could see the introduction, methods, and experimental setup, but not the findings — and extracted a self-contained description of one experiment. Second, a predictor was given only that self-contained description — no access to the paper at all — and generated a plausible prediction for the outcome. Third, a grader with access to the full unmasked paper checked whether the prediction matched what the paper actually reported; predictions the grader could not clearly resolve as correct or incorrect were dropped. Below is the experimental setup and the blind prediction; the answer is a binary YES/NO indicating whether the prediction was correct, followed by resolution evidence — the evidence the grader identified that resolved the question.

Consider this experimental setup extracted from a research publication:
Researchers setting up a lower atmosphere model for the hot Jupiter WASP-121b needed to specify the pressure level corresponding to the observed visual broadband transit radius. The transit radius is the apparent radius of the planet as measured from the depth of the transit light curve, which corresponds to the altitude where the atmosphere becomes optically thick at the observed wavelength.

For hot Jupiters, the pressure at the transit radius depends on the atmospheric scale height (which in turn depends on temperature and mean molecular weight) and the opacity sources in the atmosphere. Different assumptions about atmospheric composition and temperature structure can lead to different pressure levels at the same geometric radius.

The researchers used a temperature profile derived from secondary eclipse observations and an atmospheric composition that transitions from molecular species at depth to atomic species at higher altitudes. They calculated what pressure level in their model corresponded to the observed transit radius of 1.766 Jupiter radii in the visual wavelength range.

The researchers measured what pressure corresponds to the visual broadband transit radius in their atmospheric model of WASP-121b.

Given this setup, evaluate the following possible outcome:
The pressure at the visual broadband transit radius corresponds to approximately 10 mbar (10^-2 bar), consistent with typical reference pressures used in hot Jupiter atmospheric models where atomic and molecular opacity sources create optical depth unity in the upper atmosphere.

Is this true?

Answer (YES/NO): NO